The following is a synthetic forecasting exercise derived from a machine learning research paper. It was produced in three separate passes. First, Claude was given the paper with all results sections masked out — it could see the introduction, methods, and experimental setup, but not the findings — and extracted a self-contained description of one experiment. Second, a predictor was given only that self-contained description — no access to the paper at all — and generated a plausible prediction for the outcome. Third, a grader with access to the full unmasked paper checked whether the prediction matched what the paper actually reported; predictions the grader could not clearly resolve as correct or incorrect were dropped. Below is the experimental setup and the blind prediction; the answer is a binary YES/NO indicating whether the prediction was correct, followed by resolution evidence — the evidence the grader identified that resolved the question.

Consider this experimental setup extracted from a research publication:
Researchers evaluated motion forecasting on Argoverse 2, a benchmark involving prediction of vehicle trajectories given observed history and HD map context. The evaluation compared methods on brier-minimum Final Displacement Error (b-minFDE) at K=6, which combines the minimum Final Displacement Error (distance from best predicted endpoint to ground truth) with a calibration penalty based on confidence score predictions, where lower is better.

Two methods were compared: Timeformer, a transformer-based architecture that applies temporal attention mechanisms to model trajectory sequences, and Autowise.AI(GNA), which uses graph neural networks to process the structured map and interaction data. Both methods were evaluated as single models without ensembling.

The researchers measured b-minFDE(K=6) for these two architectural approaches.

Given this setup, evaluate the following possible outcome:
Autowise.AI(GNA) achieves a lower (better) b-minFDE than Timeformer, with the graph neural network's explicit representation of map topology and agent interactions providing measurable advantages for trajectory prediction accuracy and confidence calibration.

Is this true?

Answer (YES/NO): NO